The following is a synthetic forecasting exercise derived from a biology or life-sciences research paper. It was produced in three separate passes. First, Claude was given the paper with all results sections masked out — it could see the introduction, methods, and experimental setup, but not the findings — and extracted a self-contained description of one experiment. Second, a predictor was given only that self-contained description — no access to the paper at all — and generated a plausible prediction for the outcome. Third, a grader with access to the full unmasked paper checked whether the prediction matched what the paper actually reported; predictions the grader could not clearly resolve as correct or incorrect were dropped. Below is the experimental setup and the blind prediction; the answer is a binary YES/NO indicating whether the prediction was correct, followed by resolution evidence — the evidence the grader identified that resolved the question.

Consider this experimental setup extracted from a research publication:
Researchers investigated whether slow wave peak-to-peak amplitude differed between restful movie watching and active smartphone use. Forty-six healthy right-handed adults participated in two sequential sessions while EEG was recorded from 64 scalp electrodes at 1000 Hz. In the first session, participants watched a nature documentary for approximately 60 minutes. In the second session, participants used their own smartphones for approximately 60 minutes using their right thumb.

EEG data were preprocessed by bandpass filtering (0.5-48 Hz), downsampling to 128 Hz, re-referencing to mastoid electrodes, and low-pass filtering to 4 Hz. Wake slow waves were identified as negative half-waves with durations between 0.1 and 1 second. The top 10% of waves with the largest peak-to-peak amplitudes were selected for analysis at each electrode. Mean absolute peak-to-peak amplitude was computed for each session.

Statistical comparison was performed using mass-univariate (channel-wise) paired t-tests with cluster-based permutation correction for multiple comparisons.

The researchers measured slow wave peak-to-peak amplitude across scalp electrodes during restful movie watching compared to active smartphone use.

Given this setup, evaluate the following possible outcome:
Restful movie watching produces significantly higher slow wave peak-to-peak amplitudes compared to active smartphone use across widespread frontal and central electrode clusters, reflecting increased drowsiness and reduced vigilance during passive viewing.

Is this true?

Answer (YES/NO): NO